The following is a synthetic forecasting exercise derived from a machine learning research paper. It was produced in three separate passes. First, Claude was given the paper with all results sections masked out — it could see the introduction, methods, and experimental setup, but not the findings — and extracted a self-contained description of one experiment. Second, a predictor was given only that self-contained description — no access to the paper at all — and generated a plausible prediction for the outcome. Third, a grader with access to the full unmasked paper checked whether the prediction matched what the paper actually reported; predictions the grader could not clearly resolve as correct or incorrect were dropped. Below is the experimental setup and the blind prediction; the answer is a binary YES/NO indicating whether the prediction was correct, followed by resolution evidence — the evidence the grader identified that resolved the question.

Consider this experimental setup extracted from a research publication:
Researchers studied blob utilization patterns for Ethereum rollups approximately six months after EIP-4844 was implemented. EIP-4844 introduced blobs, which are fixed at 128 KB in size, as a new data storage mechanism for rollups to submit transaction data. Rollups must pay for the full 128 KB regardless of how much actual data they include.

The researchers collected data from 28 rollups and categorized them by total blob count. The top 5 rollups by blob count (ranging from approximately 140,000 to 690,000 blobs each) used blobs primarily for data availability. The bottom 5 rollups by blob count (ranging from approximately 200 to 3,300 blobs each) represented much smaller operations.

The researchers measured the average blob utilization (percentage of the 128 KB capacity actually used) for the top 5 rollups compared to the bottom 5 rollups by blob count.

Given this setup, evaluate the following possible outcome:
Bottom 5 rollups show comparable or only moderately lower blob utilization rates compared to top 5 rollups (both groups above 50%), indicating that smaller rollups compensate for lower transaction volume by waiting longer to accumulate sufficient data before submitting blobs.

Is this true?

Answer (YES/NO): NO